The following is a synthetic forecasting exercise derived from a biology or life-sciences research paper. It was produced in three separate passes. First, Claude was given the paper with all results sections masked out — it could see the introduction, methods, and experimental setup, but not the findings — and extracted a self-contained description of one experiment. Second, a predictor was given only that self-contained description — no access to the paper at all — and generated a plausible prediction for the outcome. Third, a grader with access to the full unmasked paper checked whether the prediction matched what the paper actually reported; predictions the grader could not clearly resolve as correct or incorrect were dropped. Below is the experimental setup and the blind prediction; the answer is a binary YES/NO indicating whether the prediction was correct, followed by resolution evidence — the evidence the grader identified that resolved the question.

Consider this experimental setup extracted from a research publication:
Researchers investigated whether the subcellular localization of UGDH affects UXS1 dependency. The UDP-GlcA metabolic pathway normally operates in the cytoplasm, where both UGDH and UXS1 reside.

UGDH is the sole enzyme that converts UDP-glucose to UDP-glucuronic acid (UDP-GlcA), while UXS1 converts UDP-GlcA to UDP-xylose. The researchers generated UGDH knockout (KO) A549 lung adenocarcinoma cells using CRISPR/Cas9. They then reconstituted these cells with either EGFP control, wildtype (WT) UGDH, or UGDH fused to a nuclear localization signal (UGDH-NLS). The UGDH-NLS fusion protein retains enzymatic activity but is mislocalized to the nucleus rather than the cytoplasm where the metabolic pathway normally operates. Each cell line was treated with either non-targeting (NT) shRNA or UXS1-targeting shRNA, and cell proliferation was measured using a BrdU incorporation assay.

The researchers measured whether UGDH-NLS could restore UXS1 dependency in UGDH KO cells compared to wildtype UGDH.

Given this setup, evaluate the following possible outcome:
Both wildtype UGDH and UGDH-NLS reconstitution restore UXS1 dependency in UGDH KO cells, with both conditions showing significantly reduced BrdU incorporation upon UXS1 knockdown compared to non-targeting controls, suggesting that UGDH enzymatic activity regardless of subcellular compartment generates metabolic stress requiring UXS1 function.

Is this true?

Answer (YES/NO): NO